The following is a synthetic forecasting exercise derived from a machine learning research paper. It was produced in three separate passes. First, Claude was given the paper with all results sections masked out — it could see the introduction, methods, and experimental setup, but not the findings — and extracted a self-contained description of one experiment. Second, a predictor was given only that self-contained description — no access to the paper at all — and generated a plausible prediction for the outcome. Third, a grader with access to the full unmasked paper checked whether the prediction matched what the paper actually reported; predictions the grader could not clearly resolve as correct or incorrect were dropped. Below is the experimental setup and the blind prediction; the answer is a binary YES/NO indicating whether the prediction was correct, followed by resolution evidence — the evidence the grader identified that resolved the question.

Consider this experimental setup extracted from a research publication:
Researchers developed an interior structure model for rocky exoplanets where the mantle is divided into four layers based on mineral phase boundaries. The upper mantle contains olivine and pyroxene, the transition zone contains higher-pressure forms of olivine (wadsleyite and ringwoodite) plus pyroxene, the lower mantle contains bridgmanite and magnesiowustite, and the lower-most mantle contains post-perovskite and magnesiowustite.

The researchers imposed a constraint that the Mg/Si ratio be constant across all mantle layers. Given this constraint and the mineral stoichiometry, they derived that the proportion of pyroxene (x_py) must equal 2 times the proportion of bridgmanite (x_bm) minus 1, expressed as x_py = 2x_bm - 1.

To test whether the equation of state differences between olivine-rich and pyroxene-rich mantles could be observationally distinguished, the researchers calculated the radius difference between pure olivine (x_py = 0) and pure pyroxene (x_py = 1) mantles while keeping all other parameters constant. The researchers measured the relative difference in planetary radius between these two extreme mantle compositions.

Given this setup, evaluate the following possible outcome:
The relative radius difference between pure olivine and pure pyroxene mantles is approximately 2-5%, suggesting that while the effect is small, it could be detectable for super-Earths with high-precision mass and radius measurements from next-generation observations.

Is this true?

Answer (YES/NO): NO